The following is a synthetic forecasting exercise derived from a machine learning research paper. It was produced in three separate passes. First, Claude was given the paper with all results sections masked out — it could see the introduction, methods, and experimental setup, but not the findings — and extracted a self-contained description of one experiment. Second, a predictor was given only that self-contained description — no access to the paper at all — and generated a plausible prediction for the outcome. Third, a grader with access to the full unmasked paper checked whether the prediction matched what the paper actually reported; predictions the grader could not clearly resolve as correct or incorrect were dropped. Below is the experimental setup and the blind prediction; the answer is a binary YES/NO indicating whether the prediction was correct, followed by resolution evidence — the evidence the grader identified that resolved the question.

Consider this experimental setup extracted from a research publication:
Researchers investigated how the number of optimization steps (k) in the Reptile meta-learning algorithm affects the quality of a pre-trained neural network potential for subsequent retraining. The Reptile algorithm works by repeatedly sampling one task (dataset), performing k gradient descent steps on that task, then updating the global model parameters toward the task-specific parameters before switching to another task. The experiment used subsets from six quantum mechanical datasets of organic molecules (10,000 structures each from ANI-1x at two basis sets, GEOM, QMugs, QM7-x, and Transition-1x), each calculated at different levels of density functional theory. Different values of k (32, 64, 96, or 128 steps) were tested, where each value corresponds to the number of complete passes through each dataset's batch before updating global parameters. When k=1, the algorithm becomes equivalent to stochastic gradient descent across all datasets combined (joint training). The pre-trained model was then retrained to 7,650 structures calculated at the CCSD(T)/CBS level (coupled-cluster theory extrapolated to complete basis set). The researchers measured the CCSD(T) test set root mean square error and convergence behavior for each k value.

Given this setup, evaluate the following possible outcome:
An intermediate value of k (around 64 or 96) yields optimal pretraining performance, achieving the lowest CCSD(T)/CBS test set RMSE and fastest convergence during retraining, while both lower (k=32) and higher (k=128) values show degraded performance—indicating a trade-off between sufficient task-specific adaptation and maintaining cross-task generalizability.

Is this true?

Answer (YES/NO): NO